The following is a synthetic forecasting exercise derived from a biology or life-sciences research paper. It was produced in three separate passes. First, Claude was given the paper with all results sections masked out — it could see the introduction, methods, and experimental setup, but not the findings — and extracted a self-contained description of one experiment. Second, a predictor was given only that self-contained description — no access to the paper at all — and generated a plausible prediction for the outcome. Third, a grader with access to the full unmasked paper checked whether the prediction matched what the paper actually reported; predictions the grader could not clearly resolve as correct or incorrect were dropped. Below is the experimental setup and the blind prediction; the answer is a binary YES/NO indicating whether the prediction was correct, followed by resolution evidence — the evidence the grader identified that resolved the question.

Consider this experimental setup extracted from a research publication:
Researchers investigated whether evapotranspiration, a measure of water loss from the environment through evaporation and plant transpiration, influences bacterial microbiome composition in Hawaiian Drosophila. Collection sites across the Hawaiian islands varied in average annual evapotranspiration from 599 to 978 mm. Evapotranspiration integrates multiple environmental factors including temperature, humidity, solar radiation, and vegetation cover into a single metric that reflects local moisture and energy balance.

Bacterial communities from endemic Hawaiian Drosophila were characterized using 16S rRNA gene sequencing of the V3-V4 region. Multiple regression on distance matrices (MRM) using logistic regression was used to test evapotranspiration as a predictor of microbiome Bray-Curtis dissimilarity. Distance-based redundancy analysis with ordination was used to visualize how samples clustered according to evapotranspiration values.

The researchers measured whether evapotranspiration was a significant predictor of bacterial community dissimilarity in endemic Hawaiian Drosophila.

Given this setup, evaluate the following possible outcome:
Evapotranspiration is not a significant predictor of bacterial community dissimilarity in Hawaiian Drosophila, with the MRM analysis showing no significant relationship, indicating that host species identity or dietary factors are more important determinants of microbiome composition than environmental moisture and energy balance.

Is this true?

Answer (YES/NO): NO